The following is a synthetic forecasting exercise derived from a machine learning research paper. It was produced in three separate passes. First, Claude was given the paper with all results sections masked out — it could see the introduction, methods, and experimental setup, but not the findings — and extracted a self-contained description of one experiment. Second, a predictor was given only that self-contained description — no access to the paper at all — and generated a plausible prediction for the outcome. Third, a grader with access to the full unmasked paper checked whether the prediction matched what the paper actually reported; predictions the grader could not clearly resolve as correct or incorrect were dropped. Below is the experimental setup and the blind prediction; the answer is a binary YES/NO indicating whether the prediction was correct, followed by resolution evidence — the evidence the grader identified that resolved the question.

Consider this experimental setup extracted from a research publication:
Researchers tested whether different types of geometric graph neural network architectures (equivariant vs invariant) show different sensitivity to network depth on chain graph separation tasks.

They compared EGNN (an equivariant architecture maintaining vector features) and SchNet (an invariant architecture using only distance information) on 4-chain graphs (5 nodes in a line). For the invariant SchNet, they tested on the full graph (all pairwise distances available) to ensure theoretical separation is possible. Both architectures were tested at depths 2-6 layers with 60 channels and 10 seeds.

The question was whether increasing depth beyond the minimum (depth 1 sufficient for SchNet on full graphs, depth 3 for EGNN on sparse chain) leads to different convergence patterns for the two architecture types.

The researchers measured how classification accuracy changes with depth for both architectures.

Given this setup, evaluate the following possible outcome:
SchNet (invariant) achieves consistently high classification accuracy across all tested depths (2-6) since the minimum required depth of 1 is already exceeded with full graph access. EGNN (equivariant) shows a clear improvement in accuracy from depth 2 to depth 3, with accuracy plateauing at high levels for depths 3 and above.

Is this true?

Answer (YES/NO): NO